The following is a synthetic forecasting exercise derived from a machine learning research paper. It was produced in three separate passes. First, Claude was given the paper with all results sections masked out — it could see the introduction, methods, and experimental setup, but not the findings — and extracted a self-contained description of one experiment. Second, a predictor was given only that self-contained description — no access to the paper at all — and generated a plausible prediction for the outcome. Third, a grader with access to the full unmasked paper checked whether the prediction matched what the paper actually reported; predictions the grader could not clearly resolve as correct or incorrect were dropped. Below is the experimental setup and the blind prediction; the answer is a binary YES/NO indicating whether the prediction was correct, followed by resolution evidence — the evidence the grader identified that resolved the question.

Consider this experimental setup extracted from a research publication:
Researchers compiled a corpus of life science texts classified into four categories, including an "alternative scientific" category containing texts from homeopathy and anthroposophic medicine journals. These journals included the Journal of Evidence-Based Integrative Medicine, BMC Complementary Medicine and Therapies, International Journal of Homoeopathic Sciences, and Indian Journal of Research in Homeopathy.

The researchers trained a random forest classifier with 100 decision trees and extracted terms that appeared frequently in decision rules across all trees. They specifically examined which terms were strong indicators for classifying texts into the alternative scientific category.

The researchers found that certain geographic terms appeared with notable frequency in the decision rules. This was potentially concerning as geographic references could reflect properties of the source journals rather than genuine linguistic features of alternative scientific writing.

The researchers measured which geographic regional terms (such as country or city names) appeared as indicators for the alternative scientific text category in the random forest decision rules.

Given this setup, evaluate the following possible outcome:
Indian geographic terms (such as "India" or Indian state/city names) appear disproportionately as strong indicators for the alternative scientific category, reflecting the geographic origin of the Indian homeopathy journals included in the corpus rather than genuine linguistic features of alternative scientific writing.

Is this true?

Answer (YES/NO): YES